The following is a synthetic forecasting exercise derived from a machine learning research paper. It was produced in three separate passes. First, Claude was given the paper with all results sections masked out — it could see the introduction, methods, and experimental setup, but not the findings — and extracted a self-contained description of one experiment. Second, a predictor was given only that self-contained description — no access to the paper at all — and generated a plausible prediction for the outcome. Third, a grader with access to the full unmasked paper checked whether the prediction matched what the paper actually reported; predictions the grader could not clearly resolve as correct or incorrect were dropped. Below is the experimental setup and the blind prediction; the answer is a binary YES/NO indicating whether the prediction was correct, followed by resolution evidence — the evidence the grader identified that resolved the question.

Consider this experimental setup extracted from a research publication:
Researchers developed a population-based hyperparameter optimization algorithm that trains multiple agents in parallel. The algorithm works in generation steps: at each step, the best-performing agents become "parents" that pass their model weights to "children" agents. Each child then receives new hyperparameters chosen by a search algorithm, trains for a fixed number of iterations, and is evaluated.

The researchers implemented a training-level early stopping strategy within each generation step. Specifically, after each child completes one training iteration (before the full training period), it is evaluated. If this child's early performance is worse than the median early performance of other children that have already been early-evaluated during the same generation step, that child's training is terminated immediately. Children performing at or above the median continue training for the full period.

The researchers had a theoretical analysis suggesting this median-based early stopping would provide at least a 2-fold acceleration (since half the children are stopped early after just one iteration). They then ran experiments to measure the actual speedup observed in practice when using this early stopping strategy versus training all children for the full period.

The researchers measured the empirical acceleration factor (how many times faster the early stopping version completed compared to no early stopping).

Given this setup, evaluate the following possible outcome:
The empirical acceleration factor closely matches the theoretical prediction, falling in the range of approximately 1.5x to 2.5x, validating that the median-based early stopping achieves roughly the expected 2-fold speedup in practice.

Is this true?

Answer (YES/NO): NO